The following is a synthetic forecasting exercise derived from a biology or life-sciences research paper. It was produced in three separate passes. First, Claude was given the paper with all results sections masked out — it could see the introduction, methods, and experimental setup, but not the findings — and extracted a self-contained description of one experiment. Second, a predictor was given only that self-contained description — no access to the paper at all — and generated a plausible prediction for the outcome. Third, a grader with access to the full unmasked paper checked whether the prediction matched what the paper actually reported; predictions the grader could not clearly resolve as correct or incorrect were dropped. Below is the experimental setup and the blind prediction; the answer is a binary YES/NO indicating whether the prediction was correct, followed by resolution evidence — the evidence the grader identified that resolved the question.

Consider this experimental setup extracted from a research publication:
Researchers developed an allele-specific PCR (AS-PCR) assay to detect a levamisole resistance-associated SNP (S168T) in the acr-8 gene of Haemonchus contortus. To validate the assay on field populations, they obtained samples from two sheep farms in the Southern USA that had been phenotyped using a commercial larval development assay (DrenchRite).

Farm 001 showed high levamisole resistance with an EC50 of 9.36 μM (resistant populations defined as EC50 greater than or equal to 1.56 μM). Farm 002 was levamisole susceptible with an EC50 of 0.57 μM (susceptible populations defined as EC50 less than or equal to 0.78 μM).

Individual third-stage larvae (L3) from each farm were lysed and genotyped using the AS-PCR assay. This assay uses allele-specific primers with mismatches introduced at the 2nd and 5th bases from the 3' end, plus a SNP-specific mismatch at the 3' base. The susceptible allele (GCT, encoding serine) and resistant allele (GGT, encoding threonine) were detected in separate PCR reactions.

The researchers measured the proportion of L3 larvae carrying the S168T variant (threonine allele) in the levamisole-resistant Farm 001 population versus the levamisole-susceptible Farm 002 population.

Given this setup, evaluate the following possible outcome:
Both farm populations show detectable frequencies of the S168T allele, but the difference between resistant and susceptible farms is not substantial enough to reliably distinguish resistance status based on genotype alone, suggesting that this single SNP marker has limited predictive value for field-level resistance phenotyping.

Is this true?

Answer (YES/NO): NO